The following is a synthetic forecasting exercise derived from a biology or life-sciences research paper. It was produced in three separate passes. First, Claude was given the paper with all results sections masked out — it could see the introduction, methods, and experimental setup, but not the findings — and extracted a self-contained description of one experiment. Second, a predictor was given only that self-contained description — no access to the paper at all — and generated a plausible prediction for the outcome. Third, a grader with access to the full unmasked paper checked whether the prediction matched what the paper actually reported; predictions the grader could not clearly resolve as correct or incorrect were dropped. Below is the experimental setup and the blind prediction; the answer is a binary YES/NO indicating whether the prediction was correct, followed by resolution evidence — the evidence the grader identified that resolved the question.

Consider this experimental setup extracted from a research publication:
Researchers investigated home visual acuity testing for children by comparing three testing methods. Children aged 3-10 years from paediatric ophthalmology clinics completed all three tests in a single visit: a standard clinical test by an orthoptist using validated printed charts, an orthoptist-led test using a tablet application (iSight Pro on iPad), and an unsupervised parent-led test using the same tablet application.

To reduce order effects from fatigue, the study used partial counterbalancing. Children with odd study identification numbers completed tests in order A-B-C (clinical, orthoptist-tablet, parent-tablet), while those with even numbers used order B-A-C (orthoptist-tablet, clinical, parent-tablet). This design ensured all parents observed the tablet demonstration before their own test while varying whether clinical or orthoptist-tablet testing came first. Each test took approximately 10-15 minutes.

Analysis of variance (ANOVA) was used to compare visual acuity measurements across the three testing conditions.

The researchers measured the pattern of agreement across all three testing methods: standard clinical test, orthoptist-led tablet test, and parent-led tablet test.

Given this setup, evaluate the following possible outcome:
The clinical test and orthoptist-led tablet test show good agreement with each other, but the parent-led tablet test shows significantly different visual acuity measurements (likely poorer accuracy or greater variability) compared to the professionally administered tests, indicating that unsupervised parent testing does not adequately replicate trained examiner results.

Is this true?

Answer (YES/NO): NO